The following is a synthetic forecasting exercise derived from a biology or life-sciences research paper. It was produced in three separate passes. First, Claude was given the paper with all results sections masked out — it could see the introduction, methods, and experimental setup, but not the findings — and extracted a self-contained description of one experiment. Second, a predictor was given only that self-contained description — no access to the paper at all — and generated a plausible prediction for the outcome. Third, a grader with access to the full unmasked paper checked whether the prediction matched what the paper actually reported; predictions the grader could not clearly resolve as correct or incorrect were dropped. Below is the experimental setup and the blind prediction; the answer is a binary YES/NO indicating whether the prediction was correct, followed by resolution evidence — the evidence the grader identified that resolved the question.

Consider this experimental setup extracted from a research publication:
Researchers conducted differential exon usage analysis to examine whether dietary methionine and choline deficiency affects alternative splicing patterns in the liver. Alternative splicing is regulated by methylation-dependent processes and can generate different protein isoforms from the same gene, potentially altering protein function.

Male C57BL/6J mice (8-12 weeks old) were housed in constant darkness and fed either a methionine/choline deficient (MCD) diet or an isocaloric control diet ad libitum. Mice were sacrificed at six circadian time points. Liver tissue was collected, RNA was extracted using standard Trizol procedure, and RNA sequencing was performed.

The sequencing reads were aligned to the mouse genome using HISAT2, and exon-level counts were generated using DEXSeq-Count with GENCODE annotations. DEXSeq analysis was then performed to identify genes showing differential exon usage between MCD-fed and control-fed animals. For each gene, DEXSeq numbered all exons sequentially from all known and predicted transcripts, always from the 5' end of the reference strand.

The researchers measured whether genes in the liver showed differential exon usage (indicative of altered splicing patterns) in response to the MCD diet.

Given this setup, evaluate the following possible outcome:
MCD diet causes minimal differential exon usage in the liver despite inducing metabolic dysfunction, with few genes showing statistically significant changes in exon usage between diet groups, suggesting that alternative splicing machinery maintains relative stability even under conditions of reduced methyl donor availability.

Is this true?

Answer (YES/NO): NO